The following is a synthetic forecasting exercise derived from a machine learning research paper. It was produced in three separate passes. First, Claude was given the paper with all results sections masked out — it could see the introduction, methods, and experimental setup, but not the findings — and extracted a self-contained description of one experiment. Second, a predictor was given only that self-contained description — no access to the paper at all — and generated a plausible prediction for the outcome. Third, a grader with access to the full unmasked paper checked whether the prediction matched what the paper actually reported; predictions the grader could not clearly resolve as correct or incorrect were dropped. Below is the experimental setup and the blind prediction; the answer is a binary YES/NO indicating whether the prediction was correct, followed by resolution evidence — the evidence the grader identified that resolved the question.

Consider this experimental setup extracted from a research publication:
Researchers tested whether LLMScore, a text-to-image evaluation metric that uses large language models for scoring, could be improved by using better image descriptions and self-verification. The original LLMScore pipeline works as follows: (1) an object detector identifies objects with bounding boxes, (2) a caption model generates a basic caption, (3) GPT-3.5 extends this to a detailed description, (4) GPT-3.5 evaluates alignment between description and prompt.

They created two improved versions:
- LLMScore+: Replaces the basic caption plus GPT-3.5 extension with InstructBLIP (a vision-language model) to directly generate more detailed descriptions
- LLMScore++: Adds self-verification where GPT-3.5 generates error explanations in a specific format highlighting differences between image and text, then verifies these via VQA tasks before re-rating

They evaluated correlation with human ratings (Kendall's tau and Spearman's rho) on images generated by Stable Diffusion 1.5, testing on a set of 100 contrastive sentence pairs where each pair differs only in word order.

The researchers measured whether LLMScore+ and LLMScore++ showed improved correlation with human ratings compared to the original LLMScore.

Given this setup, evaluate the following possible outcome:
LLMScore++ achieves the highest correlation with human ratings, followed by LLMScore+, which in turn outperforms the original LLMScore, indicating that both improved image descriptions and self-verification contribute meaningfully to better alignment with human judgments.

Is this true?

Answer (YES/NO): YES